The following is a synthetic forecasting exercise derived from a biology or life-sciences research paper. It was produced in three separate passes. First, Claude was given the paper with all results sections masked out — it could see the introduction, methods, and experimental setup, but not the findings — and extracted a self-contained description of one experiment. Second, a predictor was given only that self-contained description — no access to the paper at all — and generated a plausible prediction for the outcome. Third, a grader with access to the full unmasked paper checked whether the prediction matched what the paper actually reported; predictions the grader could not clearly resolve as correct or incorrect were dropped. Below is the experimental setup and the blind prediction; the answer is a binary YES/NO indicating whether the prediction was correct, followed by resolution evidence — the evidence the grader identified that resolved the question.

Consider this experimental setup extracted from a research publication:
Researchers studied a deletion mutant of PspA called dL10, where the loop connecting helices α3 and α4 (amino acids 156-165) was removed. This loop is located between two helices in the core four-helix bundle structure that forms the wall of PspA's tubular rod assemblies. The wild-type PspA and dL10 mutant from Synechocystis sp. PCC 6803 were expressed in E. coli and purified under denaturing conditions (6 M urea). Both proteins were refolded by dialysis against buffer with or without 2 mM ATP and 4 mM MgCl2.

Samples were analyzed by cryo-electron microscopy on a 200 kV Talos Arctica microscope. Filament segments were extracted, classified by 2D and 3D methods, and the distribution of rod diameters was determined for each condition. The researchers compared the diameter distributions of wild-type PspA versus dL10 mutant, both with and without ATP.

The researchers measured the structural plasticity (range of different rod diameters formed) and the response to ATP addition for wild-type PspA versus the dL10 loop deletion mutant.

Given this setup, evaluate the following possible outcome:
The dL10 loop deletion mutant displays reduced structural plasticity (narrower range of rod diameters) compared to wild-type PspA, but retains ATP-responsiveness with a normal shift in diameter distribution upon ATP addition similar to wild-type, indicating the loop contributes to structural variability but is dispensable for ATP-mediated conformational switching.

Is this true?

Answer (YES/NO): NO